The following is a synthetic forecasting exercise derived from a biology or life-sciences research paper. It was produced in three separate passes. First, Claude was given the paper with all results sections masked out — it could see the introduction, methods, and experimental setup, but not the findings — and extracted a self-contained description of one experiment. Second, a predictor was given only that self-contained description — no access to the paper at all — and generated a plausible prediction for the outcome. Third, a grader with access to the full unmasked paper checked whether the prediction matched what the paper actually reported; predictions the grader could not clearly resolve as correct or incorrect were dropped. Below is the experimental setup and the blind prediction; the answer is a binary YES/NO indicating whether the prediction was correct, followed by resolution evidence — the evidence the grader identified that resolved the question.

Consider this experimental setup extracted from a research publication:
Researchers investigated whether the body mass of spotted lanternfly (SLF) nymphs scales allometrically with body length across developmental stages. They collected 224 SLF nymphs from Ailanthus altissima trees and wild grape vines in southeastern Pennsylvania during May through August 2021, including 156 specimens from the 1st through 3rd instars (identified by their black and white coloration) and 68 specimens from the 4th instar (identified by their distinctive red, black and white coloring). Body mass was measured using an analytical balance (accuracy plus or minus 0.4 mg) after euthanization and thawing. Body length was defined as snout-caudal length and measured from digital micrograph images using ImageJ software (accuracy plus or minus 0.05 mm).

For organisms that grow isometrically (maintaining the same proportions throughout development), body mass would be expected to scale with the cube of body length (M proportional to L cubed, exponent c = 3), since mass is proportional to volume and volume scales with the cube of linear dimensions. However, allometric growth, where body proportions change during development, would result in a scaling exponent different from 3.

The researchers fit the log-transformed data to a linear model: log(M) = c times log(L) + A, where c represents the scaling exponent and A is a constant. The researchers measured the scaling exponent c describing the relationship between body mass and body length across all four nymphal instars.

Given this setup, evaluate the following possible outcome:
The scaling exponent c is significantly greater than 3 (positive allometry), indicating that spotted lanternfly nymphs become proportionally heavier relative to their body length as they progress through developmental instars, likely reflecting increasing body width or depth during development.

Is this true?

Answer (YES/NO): NO